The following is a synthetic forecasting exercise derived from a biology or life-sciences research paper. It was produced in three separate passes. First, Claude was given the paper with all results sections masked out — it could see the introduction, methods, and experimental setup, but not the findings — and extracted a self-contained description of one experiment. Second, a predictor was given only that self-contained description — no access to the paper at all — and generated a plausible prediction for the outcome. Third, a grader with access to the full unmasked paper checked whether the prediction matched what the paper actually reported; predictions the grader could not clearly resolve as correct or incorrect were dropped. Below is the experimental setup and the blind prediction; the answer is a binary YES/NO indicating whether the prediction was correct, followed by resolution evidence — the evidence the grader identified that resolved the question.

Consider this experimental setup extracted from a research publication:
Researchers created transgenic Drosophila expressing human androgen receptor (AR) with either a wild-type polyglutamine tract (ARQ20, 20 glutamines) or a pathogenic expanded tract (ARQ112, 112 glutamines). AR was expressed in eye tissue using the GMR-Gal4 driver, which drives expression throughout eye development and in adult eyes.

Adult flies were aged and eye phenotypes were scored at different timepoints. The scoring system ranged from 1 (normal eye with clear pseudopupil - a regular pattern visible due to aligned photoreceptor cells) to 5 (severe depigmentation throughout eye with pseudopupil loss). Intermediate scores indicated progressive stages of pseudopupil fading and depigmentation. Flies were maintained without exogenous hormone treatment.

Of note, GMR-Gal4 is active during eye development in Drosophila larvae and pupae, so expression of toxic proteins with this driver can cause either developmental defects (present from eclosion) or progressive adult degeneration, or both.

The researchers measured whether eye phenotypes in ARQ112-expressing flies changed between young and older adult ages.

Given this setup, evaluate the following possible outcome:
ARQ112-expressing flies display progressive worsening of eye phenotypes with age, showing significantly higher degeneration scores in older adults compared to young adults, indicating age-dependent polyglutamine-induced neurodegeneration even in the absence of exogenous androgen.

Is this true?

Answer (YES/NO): YES